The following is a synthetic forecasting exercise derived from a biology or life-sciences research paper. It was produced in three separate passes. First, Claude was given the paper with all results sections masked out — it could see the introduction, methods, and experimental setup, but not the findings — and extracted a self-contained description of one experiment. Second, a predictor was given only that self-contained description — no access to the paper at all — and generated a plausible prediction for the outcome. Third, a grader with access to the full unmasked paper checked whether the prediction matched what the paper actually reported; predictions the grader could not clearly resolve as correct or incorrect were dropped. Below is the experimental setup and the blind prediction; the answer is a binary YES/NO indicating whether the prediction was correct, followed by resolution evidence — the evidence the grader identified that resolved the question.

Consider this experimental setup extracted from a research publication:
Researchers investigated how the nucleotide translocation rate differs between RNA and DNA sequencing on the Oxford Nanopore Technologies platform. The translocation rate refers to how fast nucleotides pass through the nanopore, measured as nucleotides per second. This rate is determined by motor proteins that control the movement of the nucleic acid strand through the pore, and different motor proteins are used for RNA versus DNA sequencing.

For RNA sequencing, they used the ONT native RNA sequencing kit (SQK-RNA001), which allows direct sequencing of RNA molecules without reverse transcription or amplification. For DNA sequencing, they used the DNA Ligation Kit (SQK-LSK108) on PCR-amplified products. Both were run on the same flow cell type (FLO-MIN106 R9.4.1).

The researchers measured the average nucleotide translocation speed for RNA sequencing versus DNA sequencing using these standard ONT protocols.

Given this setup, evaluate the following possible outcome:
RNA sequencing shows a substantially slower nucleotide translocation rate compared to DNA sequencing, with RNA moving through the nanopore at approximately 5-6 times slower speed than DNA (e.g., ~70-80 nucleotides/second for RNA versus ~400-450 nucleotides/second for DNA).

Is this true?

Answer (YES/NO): YES